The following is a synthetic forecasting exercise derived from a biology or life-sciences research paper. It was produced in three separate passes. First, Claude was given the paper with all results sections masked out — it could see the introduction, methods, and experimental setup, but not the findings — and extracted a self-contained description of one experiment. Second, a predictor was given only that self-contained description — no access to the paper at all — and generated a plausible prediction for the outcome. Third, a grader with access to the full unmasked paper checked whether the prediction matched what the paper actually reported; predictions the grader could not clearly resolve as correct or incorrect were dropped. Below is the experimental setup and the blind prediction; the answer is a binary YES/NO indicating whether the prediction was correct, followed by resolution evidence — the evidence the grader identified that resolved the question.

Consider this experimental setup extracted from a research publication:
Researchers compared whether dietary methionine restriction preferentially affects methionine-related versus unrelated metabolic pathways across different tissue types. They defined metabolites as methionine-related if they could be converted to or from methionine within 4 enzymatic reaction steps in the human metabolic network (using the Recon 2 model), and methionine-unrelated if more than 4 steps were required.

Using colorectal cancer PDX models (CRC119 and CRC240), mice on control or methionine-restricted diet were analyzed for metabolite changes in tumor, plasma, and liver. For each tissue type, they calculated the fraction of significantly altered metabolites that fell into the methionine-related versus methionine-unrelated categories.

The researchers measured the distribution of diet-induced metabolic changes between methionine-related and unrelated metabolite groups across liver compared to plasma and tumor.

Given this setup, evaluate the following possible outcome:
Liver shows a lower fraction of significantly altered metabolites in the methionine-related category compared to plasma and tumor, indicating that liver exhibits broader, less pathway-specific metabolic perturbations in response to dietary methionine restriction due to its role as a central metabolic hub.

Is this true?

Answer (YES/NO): YES